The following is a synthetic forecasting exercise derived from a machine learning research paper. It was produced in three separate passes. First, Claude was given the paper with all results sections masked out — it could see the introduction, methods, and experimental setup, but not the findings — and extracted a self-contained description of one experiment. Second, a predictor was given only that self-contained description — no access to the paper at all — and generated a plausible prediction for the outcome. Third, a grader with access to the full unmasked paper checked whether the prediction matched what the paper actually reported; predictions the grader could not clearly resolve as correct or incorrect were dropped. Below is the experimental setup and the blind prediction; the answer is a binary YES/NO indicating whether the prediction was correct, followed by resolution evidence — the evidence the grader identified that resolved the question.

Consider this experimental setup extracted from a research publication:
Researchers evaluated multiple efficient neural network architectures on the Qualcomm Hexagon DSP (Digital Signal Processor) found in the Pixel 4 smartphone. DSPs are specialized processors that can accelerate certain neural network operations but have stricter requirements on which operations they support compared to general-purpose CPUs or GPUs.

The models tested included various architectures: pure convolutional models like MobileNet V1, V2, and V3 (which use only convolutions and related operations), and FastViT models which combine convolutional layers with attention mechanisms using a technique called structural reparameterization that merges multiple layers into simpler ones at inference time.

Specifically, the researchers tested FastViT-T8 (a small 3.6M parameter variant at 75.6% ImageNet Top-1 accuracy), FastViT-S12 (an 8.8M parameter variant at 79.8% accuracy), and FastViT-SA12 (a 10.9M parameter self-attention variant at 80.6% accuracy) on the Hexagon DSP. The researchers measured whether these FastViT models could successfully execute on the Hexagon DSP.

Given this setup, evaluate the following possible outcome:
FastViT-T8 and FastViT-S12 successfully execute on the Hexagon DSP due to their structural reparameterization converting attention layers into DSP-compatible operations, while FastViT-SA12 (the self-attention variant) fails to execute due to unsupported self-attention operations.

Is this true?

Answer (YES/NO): NO